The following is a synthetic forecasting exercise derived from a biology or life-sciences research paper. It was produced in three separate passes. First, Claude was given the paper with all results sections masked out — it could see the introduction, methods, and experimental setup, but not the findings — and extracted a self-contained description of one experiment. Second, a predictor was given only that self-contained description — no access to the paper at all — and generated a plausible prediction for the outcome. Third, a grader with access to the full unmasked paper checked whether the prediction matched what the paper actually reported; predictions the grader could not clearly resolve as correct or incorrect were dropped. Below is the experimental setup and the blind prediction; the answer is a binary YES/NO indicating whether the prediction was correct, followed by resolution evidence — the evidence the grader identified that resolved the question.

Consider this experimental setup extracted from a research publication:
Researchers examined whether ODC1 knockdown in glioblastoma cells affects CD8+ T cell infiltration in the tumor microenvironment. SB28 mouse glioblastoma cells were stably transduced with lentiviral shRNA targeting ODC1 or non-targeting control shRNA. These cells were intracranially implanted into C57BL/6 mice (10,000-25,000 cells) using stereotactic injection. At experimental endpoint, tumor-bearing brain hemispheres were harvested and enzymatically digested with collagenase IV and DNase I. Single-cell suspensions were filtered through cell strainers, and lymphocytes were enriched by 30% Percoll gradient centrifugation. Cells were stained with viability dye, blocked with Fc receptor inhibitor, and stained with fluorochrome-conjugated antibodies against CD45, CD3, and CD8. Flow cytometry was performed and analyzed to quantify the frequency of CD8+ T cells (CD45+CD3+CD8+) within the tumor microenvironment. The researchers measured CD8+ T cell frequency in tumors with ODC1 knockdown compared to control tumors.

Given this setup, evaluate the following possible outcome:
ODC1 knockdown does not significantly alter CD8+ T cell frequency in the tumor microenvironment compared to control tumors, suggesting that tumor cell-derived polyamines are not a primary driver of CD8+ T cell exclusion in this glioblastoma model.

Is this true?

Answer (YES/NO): NO